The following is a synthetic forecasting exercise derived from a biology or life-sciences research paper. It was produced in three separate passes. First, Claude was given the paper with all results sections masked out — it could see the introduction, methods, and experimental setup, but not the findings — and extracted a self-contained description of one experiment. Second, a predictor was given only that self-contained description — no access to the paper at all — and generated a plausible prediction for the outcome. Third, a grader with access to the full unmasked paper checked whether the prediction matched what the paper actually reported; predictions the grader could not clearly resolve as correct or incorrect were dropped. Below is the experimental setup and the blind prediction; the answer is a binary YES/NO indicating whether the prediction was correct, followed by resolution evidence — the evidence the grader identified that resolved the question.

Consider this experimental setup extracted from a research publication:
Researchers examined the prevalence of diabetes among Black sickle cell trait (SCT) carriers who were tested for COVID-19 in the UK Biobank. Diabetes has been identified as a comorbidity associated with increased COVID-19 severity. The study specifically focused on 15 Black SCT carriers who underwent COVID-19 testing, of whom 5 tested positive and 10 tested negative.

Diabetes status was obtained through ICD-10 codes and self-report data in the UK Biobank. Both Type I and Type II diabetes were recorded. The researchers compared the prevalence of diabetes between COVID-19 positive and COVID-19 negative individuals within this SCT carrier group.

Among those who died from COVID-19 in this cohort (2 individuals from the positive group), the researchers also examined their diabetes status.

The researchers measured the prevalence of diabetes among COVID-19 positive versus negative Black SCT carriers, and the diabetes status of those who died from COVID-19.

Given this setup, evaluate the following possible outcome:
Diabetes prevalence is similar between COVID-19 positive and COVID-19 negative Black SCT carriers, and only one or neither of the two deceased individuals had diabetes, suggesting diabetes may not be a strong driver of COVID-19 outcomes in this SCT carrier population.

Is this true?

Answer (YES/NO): NO